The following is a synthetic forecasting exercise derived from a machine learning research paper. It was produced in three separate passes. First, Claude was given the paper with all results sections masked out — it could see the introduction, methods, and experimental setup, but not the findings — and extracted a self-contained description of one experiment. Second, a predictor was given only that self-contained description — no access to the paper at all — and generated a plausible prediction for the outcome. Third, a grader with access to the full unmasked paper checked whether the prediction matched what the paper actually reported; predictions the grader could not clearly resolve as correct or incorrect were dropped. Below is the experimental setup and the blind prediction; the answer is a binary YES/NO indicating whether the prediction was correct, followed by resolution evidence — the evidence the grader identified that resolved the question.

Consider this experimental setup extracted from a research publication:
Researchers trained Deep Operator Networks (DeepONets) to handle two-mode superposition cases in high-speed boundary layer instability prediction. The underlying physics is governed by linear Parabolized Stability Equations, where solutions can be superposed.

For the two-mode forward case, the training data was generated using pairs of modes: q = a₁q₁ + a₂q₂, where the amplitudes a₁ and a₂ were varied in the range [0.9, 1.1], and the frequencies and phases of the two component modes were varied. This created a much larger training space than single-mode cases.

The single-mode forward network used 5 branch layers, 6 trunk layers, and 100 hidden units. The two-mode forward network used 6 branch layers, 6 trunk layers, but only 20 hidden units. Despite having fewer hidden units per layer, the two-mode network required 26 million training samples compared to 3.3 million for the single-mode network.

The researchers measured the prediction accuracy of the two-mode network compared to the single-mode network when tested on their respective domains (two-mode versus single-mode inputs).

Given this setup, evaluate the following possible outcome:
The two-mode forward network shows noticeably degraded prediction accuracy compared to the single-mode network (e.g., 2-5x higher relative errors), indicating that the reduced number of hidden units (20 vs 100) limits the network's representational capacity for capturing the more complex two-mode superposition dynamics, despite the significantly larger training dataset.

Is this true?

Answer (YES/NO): NO